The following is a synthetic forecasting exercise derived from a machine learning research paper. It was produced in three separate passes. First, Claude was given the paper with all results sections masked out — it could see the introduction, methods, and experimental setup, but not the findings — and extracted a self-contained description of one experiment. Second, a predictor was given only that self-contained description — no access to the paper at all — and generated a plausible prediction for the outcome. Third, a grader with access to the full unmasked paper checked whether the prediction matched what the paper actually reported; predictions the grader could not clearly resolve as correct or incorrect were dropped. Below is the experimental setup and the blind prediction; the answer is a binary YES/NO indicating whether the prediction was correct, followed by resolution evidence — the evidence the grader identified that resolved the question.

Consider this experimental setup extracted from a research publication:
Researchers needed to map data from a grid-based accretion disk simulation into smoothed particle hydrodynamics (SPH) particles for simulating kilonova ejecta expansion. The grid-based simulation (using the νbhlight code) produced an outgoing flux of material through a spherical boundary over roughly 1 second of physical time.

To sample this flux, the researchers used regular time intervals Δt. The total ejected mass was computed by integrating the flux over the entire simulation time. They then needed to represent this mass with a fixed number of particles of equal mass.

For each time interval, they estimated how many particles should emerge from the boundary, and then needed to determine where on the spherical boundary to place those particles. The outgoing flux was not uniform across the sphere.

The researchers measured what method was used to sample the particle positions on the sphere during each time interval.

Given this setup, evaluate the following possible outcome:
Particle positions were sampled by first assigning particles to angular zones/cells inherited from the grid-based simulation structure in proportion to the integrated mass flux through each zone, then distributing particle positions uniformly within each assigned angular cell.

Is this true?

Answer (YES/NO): NO